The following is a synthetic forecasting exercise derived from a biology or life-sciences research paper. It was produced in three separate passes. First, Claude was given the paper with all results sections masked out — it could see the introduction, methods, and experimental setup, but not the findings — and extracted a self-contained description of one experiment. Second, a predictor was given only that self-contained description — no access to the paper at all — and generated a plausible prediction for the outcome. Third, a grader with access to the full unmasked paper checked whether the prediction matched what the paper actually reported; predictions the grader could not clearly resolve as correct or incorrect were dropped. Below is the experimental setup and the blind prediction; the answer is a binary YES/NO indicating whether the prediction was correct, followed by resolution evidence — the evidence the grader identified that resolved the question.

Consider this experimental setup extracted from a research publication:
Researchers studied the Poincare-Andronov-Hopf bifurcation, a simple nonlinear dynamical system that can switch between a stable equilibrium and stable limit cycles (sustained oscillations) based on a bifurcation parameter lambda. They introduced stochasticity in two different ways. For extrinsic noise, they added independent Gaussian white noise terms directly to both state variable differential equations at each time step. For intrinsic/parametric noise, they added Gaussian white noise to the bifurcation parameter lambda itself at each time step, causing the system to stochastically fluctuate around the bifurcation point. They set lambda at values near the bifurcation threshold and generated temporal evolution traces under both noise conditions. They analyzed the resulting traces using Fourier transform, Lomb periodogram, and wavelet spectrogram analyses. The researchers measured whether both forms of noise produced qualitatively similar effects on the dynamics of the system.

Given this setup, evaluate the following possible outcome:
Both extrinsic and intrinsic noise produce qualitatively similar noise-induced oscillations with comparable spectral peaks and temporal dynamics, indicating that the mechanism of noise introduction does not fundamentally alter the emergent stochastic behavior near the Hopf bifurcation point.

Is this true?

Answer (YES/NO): YES